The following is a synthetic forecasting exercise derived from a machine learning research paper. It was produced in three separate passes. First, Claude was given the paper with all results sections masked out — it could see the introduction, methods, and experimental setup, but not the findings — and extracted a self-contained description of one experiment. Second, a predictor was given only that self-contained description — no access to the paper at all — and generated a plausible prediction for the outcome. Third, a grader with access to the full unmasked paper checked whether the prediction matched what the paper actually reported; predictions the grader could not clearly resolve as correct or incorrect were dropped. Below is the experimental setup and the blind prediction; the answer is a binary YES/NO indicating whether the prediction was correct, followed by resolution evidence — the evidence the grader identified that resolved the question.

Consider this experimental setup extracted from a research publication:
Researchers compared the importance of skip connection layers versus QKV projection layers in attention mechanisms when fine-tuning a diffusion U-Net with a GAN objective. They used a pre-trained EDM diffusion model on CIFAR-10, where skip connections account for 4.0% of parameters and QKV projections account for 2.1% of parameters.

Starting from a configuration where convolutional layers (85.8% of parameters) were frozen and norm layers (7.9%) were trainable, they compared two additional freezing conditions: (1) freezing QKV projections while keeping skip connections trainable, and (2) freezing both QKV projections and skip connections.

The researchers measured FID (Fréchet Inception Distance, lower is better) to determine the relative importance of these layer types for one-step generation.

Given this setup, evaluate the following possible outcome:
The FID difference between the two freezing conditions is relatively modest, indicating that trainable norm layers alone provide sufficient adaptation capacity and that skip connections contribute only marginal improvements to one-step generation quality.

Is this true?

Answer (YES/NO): NO